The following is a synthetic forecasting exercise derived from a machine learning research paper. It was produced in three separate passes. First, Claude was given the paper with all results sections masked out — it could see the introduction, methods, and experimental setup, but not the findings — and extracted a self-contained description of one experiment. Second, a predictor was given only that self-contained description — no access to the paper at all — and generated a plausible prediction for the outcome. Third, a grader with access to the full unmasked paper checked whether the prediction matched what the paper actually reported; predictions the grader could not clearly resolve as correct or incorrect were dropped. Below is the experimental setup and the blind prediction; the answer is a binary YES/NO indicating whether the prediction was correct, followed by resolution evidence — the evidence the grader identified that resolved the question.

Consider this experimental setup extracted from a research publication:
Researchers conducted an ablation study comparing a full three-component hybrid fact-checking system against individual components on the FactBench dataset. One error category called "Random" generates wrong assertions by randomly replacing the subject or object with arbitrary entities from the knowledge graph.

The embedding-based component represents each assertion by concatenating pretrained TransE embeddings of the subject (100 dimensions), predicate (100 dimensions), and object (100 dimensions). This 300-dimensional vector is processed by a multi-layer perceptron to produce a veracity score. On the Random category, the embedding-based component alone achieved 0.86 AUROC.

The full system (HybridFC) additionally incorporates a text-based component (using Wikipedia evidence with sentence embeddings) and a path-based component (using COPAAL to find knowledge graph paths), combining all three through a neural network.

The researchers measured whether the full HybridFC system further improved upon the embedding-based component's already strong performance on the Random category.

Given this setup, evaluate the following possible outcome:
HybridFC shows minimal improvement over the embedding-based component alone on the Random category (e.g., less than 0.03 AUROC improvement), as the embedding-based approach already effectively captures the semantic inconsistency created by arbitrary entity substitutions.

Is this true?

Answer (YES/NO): NO